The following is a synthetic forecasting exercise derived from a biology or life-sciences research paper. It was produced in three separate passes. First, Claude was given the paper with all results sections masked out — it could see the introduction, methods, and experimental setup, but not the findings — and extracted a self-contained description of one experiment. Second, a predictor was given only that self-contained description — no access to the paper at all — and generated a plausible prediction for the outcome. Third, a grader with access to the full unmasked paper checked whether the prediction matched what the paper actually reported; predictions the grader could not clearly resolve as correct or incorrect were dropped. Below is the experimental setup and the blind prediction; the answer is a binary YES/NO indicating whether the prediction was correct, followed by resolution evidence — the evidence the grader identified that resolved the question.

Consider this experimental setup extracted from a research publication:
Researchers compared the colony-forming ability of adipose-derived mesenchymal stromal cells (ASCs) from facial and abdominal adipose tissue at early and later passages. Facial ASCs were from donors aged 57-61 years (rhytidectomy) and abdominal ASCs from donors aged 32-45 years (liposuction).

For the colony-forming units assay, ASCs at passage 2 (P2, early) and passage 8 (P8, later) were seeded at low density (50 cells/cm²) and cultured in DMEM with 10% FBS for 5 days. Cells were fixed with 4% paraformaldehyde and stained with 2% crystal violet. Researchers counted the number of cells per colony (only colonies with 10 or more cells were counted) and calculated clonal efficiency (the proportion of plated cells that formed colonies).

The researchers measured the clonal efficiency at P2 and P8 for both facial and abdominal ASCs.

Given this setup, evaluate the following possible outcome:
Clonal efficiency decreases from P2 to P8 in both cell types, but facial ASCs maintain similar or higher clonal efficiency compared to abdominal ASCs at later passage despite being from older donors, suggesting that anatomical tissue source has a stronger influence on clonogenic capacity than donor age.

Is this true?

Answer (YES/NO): YES